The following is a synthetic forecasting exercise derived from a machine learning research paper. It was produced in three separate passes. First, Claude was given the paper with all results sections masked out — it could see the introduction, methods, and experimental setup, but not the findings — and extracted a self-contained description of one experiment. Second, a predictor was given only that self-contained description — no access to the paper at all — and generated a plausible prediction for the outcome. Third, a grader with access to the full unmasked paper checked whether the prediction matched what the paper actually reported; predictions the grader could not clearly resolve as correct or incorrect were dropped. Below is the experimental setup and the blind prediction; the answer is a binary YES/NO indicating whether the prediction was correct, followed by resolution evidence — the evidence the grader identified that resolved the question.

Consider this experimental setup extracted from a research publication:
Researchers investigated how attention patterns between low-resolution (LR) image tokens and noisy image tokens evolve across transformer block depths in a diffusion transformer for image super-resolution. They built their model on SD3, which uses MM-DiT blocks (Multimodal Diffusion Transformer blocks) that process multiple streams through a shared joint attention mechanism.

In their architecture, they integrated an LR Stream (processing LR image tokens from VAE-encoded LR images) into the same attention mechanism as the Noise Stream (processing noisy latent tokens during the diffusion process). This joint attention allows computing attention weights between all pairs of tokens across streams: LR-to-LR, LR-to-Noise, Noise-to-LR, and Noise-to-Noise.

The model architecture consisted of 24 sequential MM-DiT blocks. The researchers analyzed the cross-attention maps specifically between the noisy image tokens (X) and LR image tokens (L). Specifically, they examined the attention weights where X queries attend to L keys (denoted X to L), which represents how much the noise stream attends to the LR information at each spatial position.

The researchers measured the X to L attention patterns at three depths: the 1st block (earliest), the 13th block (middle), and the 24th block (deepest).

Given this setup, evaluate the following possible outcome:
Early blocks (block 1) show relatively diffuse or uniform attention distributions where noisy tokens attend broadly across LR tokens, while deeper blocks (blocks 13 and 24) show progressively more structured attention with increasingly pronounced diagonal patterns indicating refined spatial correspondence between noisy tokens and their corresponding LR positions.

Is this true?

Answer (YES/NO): NO